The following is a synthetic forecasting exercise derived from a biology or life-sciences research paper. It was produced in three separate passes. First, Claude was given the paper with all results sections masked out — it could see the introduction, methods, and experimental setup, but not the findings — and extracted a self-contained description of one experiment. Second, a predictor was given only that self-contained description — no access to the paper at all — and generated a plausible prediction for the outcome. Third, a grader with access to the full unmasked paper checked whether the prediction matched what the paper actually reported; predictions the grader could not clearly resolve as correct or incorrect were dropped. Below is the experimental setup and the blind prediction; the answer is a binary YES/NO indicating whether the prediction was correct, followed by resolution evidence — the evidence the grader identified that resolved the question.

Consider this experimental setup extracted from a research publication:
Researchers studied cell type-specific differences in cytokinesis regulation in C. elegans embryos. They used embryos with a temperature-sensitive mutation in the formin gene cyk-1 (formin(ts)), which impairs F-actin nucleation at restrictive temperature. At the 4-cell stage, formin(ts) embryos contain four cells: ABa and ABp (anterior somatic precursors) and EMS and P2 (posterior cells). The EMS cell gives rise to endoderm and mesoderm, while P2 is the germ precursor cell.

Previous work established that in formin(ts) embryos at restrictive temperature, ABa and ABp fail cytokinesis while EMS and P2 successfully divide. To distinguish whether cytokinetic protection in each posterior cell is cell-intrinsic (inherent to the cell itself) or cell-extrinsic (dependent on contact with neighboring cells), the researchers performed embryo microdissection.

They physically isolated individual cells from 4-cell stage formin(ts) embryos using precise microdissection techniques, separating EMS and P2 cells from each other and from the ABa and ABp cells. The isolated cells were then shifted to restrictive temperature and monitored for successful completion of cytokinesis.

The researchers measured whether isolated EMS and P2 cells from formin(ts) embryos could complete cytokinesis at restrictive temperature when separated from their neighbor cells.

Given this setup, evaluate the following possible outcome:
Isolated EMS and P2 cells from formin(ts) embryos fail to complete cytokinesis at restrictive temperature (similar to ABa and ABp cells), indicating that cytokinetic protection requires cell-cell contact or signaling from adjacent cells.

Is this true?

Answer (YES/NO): NO